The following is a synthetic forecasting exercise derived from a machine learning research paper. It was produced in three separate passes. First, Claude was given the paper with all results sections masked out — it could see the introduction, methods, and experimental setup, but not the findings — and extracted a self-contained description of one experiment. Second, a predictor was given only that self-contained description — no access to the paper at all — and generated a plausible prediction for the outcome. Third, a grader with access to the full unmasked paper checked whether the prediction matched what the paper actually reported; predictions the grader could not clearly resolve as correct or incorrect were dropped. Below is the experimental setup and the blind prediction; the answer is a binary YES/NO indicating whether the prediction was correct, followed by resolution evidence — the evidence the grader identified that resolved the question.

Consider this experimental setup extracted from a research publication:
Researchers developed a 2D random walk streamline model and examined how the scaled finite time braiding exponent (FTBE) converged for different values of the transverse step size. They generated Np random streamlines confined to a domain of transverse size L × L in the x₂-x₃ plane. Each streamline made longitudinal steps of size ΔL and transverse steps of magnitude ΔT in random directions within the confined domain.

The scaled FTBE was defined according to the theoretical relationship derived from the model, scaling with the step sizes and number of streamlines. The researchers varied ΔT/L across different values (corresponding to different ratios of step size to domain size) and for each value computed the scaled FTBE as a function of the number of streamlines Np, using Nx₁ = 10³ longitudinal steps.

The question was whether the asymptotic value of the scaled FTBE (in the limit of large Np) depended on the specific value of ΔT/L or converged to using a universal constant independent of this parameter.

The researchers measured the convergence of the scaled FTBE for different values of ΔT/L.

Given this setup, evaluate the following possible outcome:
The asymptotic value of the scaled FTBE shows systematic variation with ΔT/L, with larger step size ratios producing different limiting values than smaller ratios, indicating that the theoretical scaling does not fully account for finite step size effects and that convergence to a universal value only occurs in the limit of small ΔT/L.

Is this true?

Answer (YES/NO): NO